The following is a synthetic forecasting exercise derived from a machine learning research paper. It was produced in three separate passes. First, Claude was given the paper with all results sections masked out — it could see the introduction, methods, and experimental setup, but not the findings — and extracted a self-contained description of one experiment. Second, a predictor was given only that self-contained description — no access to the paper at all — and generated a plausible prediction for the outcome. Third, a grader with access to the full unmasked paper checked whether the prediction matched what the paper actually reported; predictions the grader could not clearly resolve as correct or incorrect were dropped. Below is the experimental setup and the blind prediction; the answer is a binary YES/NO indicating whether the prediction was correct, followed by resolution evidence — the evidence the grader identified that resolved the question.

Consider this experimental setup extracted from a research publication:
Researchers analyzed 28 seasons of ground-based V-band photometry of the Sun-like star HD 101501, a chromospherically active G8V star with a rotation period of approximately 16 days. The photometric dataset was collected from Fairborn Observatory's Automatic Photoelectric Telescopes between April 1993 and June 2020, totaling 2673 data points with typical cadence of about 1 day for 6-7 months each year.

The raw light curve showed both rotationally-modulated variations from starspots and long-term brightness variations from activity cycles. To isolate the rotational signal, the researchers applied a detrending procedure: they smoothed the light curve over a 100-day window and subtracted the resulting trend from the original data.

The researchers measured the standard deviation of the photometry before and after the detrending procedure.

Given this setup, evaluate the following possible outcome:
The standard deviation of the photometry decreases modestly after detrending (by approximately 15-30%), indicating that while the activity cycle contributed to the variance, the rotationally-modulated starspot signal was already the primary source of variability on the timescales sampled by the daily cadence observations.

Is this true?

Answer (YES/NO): NO